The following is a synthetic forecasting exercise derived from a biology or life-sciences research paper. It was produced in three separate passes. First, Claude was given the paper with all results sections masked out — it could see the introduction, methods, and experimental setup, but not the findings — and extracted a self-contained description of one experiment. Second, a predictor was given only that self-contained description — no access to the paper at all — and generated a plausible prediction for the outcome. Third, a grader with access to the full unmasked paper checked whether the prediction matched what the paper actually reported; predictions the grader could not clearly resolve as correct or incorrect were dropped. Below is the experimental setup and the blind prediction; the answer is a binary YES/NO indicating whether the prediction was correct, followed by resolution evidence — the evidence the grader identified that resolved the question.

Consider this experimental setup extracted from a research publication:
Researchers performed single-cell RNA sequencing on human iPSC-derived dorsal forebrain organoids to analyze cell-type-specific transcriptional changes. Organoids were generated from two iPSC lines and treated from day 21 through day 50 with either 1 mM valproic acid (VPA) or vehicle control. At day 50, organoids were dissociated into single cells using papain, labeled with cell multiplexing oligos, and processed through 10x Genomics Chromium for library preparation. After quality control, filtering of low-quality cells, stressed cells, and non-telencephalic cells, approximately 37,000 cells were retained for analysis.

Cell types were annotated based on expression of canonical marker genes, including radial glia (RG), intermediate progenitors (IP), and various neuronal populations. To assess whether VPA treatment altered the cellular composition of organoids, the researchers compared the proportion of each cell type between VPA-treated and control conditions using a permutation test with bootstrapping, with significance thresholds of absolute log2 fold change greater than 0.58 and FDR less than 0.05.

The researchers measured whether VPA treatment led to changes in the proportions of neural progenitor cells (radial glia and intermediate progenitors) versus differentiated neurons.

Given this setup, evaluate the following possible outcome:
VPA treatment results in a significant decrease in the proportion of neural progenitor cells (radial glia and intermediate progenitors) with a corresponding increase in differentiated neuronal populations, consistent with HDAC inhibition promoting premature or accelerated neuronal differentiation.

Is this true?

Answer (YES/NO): NO